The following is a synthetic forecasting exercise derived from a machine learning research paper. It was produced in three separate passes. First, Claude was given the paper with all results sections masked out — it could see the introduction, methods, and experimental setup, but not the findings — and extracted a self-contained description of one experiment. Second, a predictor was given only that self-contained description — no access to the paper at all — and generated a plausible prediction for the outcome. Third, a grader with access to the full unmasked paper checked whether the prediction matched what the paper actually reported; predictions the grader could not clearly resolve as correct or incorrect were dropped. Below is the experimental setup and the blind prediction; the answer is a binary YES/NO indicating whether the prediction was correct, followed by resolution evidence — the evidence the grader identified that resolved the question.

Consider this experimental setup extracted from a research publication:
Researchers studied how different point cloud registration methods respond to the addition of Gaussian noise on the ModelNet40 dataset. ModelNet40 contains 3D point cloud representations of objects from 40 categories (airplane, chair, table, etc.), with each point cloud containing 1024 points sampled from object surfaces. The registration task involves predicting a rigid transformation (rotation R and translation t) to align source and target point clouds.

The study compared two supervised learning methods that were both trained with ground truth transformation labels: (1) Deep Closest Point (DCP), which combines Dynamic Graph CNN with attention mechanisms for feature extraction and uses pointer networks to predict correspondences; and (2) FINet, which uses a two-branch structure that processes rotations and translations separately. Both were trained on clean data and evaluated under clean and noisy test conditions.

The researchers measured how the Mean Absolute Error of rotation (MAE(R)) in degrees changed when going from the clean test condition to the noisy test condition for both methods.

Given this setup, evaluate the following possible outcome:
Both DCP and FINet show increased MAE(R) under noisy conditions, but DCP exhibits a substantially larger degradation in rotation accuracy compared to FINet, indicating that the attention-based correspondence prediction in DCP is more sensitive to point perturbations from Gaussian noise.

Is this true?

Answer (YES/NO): YES